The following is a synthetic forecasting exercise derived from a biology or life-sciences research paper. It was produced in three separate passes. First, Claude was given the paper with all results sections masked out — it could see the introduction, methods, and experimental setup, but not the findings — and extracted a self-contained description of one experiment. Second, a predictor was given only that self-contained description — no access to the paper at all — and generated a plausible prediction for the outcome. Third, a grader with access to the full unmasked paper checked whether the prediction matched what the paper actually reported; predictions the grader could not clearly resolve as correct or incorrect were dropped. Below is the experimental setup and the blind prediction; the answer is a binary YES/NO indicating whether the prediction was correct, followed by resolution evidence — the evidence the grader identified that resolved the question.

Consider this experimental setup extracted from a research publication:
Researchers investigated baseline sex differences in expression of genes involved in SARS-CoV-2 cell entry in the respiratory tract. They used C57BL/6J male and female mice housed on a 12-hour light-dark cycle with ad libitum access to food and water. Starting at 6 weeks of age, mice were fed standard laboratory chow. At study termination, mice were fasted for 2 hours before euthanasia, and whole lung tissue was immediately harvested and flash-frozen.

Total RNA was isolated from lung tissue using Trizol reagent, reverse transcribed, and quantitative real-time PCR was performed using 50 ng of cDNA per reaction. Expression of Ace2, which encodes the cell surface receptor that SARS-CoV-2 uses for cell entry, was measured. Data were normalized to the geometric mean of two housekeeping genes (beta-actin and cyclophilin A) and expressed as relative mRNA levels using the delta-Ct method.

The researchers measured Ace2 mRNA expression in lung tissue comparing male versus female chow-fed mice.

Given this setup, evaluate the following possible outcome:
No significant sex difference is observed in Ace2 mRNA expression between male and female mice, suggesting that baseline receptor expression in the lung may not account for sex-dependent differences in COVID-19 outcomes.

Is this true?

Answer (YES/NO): NO